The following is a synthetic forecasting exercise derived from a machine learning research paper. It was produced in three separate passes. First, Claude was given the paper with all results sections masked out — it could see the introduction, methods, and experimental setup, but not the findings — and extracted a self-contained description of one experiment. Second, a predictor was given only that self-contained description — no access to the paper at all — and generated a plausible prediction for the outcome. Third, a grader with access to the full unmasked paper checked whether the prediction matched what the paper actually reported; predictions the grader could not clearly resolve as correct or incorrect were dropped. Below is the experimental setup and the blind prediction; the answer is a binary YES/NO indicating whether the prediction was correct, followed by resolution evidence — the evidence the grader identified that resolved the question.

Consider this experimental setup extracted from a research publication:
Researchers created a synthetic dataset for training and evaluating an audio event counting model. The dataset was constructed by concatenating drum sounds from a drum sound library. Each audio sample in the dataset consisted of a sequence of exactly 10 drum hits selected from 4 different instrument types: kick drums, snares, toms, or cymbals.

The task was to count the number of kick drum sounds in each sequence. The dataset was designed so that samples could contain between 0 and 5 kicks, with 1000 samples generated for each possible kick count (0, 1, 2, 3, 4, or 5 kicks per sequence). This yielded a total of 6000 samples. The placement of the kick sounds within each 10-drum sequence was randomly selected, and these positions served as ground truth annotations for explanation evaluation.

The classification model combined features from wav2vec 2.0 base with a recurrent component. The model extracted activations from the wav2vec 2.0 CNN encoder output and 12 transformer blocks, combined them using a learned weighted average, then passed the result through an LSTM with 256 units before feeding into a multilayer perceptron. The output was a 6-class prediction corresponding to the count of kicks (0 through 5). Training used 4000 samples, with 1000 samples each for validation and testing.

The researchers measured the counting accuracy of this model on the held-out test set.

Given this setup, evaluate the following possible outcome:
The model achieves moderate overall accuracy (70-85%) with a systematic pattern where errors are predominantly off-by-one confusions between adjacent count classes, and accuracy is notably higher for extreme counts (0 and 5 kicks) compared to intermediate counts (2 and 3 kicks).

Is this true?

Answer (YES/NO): NO